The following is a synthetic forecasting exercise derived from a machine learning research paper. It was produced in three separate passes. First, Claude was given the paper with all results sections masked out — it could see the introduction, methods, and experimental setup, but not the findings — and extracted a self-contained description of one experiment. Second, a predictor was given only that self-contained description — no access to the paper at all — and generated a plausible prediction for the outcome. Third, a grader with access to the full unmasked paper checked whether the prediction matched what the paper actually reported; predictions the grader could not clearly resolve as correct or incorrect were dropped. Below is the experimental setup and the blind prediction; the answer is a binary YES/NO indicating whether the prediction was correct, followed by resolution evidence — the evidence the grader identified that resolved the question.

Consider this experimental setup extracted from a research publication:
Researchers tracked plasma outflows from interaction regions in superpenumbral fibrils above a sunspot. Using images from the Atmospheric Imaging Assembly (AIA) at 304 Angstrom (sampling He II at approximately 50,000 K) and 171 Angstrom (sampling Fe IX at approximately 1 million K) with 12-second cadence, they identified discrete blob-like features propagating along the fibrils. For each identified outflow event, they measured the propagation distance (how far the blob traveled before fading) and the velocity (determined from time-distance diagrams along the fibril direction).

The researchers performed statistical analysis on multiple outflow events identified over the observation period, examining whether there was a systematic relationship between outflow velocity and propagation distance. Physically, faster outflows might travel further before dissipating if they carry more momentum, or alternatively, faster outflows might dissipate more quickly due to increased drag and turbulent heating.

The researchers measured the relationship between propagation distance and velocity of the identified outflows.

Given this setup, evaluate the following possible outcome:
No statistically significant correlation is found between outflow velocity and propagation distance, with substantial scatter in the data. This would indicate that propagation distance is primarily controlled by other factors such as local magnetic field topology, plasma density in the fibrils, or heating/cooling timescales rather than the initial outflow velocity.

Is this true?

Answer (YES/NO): NO